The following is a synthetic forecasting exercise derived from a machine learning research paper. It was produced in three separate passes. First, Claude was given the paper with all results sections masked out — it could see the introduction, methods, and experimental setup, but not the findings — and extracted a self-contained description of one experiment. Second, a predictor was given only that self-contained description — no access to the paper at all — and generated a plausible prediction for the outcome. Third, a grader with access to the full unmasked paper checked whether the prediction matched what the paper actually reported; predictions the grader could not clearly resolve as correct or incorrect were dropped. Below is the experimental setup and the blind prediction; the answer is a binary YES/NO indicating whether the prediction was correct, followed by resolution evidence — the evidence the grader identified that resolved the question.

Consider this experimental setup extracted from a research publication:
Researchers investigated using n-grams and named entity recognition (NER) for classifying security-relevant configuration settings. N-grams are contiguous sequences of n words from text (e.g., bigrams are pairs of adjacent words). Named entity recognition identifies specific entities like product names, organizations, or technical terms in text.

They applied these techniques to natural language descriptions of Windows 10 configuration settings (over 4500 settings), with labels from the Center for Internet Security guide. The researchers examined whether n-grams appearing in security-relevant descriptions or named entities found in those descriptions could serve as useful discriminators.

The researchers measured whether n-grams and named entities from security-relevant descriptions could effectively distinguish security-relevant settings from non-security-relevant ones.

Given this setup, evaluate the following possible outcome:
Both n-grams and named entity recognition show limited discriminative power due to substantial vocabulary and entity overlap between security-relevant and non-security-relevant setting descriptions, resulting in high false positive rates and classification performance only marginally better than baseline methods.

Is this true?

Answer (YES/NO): NO